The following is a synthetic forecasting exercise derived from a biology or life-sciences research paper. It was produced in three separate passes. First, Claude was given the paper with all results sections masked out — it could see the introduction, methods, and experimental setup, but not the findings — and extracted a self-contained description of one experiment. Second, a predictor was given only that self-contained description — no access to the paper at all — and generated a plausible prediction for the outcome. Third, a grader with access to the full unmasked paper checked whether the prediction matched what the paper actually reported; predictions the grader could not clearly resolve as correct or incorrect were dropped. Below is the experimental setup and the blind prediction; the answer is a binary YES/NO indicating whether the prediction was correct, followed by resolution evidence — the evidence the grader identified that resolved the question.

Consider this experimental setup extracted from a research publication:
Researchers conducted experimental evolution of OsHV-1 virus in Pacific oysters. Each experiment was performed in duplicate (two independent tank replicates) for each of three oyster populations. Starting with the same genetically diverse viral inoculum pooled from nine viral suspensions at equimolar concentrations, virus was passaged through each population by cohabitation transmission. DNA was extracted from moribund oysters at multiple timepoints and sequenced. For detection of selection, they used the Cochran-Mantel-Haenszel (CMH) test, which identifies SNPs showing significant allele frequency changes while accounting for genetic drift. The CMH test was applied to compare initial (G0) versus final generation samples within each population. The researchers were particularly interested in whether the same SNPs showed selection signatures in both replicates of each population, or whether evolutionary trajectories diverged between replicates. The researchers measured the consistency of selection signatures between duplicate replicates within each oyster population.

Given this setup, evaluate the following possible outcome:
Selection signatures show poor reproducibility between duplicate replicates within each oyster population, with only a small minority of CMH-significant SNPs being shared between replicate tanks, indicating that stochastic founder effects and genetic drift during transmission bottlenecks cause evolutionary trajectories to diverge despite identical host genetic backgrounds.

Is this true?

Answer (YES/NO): NO